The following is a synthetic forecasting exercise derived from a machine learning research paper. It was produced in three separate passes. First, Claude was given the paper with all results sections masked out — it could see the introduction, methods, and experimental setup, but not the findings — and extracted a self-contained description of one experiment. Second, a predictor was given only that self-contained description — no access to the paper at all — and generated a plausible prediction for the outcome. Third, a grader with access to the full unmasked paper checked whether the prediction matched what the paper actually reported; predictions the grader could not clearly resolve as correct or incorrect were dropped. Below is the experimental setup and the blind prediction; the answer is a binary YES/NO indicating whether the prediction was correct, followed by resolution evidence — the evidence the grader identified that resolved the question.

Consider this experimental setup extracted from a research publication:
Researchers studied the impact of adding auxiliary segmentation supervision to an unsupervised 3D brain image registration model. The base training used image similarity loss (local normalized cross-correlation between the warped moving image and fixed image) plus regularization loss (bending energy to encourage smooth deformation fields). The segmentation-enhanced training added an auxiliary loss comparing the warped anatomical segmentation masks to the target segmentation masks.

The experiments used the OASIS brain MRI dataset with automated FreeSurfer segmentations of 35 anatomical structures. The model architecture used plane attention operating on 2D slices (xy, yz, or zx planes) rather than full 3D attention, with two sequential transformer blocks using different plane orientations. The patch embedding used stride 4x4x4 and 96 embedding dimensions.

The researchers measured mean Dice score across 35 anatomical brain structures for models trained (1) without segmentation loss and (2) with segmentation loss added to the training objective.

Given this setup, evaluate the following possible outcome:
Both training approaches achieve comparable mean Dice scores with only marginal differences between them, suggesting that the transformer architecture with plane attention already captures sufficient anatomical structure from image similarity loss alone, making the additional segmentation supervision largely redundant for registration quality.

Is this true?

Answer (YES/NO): NO